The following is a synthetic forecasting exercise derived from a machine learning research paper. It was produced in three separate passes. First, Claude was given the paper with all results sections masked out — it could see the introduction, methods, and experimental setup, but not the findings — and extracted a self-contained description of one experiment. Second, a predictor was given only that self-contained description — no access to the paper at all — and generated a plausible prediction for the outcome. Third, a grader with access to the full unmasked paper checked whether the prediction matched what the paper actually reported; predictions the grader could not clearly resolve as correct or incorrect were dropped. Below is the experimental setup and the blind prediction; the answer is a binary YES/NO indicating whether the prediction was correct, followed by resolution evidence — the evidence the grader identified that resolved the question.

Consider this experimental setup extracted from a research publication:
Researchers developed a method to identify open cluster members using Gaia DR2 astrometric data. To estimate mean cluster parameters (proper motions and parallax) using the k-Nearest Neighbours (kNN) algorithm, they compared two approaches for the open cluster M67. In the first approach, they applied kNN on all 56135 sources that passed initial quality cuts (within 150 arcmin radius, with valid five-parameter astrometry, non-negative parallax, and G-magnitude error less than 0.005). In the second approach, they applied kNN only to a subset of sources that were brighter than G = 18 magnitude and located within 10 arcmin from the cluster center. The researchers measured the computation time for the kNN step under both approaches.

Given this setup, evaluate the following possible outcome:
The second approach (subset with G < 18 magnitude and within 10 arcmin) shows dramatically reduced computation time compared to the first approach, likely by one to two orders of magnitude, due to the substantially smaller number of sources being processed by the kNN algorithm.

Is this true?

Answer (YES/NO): YES